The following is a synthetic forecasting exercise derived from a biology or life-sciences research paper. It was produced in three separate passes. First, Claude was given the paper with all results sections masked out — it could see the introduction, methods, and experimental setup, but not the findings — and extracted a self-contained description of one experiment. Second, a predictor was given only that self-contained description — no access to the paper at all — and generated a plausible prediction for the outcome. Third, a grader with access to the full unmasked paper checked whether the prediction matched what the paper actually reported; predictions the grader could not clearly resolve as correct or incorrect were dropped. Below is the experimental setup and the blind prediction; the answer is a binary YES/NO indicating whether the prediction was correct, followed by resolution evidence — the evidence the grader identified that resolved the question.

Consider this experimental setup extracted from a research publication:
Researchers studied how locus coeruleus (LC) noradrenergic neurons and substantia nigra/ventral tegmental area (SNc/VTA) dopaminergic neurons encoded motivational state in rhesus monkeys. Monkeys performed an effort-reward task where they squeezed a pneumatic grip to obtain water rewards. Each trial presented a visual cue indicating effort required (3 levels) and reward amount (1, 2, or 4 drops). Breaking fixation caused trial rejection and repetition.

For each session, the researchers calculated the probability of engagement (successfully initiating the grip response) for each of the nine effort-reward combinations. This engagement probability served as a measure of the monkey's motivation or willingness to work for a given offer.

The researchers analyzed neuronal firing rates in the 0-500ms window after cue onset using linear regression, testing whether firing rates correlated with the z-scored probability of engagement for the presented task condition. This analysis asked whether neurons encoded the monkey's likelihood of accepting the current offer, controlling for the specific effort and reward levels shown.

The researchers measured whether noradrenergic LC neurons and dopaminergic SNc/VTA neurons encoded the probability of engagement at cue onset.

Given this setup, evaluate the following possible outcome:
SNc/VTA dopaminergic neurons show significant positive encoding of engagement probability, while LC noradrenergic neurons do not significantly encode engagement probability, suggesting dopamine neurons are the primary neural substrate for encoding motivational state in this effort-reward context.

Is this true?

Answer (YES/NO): NO